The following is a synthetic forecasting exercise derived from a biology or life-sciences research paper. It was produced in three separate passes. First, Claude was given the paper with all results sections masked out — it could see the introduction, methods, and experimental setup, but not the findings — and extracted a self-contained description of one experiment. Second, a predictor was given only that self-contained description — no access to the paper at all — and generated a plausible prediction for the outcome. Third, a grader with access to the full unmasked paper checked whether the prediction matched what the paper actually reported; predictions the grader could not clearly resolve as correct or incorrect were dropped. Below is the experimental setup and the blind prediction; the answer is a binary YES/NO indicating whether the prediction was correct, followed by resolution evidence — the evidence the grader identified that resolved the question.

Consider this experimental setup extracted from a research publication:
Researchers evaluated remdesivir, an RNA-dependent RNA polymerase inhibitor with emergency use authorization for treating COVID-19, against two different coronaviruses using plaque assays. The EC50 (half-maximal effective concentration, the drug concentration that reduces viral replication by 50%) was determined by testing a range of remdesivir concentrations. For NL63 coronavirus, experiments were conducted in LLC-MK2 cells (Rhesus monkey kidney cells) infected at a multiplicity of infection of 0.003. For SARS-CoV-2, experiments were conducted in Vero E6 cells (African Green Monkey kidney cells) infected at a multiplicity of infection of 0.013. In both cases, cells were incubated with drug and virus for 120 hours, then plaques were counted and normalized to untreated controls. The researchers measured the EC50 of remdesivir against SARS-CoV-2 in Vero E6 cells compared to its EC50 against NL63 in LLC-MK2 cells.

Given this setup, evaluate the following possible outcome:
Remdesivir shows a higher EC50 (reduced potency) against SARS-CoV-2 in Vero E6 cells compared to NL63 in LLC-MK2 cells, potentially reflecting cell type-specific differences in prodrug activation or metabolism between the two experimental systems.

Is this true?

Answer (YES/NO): NO